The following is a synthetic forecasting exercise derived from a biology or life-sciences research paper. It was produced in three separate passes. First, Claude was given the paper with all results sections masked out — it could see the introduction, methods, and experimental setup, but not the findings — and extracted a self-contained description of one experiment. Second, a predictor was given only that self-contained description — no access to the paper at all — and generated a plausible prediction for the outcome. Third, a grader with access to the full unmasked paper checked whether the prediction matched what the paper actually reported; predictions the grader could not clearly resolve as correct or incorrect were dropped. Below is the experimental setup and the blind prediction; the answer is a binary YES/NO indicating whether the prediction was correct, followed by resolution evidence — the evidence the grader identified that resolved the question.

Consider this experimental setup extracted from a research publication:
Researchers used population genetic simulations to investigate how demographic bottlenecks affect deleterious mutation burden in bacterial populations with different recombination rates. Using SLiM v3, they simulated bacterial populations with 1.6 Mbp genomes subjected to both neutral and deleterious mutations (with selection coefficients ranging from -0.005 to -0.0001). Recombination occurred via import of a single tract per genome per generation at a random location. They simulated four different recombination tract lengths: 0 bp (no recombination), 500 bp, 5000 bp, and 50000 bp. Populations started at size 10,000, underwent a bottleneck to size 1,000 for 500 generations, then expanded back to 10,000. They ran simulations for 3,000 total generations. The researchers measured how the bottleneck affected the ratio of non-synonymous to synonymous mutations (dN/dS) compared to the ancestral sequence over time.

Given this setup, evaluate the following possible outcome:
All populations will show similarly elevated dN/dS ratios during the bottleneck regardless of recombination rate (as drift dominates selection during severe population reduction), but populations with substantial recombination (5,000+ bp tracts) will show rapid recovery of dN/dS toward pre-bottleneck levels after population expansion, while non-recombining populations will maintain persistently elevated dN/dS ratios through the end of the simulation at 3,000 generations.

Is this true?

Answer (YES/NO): NO